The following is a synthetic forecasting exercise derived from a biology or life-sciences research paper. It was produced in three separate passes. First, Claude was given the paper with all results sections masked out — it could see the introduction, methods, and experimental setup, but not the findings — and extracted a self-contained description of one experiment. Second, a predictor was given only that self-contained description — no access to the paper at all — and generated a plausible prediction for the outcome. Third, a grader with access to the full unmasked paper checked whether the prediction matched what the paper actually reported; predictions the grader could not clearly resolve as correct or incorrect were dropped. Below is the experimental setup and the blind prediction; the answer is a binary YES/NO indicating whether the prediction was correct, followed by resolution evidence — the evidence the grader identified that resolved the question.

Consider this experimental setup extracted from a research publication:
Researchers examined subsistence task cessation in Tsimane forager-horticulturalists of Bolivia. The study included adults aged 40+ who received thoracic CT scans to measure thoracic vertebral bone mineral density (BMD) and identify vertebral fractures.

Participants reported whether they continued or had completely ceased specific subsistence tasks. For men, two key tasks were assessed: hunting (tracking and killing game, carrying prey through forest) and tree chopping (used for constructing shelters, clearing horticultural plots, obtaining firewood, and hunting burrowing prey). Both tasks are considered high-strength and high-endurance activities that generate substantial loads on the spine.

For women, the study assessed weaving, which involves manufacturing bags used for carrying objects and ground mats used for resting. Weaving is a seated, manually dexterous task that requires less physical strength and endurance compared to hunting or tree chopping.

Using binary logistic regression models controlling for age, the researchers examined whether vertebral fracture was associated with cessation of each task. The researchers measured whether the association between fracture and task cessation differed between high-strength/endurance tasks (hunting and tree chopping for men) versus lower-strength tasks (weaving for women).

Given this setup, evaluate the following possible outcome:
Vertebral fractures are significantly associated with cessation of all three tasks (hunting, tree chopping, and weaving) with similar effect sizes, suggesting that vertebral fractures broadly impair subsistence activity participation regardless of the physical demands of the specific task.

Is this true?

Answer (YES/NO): NO